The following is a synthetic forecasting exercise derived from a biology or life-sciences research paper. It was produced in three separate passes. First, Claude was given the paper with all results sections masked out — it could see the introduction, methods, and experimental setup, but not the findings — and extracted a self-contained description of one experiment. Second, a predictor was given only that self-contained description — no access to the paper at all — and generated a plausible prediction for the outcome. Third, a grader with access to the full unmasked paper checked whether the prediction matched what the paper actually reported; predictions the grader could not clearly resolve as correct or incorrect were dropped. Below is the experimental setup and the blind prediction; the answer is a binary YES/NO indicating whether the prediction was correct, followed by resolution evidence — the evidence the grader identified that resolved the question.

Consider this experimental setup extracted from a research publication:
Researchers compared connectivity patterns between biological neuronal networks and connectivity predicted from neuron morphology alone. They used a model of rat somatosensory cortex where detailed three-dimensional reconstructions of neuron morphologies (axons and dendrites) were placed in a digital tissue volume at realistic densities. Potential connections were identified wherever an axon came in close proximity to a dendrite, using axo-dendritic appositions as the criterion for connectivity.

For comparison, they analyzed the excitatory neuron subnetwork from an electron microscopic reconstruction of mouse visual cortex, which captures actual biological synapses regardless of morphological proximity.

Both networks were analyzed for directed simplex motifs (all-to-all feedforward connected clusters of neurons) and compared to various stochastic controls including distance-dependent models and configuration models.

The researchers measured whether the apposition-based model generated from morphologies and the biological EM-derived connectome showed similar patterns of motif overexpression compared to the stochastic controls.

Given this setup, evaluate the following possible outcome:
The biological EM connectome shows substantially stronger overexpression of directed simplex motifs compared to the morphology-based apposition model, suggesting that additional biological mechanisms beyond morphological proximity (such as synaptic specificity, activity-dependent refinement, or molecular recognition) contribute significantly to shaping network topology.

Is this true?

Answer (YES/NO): YES